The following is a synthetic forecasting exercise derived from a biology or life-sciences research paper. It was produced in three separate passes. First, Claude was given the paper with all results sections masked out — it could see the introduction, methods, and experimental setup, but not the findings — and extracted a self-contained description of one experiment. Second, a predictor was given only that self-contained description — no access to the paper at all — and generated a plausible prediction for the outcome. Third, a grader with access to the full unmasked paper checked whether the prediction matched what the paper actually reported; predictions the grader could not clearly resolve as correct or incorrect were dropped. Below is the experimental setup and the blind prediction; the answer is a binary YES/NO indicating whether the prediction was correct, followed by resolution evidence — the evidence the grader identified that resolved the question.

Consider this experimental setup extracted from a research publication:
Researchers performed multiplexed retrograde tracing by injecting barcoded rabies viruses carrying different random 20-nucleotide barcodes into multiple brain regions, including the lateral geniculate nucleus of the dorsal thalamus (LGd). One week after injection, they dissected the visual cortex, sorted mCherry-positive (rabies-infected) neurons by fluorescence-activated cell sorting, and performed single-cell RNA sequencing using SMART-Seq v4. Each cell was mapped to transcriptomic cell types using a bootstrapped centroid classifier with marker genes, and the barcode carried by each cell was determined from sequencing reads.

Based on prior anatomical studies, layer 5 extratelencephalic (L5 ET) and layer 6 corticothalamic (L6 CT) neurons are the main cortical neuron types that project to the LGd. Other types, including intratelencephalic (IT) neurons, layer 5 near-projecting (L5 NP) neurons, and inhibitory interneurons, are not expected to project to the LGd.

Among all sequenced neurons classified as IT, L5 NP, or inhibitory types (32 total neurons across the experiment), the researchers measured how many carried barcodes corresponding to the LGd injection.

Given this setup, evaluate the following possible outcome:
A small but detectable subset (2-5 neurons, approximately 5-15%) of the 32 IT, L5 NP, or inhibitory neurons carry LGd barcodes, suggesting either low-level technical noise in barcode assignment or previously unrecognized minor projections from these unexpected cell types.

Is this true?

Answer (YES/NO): NO